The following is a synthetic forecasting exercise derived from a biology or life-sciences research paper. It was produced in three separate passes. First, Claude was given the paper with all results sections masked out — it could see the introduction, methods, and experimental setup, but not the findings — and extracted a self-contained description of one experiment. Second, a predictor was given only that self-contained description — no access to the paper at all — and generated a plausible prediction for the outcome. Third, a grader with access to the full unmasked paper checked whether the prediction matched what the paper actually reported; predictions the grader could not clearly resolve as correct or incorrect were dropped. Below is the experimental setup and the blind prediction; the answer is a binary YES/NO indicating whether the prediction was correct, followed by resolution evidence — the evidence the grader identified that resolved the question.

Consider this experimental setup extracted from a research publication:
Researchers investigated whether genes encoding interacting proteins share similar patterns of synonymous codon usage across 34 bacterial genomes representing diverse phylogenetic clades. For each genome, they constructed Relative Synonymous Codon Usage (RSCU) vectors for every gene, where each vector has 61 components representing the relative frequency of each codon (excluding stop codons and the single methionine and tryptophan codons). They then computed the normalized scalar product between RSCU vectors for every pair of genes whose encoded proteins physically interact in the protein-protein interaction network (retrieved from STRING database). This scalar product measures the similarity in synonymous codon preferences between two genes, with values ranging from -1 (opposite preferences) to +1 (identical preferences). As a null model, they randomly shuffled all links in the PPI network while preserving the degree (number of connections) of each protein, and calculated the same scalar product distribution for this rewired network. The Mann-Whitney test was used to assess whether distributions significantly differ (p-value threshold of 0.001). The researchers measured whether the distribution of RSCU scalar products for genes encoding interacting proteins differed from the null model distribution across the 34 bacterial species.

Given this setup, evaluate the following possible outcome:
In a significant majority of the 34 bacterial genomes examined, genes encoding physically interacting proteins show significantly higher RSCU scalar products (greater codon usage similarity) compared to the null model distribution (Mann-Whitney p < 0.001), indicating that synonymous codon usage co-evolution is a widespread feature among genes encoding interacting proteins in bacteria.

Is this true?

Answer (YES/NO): NO